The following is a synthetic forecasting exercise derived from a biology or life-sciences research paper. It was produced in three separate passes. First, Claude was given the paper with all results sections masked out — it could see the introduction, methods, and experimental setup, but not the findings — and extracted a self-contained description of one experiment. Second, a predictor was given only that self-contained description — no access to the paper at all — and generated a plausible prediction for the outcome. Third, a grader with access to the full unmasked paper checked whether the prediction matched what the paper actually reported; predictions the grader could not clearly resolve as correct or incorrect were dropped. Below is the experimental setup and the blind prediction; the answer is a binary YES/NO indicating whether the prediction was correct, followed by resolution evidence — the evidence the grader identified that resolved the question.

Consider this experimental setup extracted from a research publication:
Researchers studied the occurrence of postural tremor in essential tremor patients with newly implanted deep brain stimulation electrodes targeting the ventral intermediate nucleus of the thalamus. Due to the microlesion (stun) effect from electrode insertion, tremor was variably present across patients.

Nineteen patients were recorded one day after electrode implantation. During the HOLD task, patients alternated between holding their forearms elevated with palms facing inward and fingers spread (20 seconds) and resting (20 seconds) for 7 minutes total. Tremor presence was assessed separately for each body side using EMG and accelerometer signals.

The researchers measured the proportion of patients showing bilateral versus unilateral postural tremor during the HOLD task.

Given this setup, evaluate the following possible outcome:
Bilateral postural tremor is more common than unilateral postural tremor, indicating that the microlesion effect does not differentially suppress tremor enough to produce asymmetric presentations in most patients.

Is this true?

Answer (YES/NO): YES